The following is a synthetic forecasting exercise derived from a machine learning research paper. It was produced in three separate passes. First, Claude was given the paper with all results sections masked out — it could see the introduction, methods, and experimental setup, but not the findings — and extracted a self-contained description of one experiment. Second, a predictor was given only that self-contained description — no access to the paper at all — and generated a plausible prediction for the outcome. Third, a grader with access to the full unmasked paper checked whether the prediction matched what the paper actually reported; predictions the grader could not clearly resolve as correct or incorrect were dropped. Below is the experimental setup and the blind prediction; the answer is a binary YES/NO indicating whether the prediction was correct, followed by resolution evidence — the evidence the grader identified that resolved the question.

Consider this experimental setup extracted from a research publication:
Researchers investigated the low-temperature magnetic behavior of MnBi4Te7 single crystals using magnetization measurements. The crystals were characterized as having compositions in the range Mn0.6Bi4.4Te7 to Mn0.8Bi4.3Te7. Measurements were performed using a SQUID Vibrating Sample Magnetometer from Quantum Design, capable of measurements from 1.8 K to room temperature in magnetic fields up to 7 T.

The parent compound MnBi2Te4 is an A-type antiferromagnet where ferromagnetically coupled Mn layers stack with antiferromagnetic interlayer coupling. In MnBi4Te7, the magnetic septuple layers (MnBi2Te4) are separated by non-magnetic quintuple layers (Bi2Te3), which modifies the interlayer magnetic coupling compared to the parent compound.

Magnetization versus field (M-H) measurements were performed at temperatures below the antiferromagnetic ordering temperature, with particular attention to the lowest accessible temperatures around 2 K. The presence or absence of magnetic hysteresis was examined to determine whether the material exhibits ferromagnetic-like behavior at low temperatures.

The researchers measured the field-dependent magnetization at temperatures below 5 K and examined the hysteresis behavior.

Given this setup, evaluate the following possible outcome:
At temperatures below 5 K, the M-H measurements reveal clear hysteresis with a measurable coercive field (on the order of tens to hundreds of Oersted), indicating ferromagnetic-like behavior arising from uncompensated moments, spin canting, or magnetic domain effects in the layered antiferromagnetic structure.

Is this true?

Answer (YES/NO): YES